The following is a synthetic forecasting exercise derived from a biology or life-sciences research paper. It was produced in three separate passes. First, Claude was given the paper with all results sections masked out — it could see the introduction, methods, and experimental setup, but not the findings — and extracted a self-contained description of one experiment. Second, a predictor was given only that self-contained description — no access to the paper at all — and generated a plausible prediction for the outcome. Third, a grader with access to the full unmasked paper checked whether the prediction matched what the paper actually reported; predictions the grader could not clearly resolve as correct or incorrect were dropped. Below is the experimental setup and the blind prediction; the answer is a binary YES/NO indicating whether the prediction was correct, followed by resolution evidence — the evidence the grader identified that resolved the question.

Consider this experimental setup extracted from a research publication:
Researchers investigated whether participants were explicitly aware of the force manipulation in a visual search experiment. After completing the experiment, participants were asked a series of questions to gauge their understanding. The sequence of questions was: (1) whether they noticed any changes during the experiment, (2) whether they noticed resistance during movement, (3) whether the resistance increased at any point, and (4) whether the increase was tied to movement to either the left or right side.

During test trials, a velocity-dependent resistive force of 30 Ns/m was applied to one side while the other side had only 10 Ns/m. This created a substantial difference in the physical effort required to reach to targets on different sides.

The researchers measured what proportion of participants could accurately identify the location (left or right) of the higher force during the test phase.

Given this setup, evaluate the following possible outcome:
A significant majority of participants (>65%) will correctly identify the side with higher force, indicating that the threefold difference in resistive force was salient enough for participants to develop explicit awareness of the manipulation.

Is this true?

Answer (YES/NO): NO